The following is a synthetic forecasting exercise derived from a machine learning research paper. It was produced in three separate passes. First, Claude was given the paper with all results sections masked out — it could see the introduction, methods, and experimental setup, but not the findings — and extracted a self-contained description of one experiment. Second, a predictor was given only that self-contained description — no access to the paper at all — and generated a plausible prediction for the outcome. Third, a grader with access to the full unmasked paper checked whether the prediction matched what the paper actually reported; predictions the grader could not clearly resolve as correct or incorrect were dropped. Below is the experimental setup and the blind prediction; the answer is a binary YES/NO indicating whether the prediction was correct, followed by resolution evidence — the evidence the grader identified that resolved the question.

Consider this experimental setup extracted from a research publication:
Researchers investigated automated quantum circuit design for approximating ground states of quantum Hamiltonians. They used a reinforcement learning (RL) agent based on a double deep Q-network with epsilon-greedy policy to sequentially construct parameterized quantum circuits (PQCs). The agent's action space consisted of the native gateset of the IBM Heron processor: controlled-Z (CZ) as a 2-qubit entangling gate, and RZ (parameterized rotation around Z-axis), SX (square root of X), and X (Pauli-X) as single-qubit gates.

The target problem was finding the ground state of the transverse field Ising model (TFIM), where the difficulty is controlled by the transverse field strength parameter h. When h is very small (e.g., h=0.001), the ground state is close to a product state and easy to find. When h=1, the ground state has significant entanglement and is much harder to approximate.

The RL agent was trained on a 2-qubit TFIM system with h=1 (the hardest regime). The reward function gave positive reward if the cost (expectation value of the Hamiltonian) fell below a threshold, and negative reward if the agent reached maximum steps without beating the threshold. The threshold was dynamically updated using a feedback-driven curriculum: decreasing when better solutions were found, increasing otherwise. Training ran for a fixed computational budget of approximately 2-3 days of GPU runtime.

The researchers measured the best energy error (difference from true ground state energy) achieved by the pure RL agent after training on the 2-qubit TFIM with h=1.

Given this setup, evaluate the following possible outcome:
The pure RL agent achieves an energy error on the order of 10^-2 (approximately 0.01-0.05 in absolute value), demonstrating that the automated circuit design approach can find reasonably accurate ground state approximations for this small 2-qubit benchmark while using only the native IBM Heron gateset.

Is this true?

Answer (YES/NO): NO